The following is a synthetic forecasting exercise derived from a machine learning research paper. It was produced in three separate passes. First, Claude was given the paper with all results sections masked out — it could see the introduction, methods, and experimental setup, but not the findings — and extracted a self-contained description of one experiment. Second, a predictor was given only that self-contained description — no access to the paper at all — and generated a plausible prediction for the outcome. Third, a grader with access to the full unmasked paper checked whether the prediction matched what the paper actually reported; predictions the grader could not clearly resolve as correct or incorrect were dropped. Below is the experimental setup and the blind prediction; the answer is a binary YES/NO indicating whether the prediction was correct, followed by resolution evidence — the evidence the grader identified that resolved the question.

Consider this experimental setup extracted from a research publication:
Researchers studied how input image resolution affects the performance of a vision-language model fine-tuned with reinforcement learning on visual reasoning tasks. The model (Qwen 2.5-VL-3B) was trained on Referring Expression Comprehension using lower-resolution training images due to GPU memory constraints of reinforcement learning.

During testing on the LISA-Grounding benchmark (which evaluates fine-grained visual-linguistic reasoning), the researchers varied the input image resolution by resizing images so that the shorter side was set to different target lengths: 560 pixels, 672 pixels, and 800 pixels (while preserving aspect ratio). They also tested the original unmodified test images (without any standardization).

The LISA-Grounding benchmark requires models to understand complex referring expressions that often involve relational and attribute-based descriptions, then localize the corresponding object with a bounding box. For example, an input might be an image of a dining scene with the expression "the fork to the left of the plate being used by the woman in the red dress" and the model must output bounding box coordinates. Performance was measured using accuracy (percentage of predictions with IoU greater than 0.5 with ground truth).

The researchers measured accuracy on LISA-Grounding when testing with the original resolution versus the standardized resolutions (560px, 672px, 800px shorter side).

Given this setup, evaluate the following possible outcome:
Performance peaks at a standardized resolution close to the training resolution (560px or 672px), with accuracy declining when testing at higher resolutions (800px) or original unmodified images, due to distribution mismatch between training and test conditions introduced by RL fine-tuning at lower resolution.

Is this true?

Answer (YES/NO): NO